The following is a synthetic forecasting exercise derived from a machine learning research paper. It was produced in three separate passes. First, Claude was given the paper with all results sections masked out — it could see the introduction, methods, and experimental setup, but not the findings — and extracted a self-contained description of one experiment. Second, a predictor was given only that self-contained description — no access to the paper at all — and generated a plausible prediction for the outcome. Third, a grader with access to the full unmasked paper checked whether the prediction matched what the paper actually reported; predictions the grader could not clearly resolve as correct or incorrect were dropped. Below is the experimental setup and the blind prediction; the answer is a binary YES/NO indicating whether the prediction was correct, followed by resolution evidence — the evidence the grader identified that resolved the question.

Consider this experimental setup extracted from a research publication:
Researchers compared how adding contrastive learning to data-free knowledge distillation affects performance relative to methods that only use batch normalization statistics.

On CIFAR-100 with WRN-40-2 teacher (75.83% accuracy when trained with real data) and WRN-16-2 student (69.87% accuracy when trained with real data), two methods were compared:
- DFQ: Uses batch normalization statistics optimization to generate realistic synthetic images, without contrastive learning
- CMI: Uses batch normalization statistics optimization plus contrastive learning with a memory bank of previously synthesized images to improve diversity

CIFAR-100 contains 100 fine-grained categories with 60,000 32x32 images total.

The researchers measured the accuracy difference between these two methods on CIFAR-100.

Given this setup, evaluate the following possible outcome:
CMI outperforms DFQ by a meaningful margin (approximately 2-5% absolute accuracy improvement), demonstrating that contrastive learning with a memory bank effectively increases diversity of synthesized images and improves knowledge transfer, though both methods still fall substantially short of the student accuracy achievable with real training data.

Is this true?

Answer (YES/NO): NO